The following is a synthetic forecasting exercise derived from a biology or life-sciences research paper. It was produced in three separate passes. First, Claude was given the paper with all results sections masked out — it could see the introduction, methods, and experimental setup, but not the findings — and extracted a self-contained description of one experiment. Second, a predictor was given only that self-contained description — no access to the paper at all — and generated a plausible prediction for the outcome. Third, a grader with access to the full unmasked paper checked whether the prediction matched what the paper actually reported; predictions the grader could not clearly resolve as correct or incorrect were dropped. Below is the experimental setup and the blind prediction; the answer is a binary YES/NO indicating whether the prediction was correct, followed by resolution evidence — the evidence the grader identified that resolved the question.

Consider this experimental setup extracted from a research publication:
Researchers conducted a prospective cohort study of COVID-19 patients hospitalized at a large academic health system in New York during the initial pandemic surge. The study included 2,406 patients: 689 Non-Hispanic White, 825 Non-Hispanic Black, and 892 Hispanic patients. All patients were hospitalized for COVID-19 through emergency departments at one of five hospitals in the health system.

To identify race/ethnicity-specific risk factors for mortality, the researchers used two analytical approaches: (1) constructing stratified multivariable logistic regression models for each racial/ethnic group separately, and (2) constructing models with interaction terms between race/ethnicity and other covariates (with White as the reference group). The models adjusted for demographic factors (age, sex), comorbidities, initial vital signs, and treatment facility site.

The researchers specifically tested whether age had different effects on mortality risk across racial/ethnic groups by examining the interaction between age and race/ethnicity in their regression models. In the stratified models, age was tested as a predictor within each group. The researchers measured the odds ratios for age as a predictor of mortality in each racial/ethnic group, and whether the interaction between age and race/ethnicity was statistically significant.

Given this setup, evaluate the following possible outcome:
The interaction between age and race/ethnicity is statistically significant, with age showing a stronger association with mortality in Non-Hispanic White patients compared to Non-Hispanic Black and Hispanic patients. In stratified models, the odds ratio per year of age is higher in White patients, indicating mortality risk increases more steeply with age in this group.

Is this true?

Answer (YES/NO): NO